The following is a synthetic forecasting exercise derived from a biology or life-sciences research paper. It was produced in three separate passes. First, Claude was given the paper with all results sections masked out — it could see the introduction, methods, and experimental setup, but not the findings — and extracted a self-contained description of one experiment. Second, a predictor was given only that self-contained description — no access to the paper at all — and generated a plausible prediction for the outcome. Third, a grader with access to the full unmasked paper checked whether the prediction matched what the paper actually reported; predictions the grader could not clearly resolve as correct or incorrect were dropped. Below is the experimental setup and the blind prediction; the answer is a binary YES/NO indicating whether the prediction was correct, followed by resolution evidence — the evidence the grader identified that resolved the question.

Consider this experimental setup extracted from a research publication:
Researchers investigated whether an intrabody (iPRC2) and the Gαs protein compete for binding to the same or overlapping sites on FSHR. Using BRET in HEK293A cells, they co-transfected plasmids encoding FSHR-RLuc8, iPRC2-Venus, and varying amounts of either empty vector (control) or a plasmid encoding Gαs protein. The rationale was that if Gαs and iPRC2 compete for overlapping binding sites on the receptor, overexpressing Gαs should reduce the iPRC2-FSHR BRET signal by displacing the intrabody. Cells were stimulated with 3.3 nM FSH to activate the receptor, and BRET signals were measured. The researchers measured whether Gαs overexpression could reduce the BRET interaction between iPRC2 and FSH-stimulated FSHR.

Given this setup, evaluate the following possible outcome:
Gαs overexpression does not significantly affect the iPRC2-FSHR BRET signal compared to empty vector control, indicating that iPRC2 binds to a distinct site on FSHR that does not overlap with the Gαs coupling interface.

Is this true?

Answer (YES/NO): NO